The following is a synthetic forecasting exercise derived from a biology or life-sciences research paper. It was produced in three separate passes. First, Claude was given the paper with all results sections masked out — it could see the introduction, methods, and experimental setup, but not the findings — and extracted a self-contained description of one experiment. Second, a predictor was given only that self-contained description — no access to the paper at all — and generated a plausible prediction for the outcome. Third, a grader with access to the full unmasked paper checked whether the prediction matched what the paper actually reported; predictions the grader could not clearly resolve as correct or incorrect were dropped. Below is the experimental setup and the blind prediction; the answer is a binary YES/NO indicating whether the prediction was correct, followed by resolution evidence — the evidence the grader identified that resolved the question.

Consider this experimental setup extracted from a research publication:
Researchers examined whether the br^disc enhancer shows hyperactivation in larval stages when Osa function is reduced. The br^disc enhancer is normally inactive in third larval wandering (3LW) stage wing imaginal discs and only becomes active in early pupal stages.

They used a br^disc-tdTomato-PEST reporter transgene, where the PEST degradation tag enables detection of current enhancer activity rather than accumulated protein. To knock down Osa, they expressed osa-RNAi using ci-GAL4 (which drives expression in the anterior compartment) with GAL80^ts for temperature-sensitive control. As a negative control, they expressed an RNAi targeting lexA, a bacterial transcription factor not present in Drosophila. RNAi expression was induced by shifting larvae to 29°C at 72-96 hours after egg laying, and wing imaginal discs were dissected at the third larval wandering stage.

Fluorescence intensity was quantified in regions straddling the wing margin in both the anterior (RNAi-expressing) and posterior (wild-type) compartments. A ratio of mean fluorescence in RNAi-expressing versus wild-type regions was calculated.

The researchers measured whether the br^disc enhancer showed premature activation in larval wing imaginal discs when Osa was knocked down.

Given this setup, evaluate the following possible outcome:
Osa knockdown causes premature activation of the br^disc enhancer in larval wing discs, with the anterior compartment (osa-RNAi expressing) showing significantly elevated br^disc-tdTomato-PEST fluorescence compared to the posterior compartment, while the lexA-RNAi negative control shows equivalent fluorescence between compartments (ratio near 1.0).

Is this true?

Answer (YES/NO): NO